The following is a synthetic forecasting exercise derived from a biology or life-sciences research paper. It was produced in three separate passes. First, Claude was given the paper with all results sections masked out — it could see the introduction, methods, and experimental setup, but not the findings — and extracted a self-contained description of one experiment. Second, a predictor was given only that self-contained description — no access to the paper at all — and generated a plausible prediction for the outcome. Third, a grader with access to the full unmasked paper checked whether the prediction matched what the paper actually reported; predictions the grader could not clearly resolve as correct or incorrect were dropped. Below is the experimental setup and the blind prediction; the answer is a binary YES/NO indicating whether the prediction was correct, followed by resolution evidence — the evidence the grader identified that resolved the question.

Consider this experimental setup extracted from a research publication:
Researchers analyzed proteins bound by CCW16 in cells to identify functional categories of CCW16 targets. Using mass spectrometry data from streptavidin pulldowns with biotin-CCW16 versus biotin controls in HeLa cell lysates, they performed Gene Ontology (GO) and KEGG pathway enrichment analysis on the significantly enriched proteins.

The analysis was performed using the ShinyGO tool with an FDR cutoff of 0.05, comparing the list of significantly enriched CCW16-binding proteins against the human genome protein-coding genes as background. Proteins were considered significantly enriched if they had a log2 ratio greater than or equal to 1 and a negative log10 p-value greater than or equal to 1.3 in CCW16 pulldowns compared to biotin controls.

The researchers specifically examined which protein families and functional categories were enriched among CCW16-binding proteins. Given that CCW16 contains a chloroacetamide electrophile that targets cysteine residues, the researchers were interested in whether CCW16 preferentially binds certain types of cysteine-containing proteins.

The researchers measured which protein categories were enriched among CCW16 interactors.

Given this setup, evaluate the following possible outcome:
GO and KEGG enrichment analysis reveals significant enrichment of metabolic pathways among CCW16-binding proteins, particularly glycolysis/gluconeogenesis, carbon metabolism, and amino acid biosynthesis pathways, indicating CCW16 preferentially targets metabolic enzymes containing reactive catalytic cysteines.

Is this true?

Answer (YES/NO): NO